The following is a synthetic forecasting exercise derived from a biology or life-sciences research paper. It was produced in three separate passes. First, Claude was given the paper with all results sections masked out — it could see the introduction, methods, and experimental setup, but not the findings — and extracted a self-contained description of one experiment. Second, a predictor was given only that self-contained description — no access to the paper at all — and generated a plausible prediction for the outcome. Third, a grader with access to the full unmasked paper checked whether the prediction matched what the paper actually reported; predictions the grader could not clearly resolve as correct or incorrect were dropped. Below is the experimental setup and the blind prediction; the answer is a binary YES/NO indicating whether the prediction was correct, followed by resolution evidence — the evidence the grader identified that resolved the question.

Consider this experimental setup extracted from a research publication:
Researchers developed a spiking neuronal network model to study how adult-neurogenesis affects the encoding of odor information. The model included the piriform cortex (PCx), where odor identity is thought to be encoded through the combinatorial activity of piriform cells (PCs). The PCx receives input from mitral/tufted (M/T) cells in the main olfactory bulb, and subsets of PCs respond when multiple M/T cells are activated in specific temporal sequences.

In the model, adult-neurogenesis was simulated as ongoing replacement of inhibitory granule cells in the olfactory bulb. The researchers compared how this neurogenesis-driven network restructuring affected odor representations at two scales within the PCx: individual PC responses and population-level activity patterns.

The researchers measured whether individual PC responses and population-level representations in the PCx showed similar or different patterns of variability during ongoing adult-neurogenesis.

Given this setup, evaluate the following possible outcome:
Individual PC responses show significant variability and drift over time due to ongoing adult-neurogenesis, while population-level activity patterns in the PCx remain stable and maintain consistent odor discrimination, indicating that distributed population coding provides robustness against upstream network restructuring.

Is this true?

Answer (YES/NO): NO